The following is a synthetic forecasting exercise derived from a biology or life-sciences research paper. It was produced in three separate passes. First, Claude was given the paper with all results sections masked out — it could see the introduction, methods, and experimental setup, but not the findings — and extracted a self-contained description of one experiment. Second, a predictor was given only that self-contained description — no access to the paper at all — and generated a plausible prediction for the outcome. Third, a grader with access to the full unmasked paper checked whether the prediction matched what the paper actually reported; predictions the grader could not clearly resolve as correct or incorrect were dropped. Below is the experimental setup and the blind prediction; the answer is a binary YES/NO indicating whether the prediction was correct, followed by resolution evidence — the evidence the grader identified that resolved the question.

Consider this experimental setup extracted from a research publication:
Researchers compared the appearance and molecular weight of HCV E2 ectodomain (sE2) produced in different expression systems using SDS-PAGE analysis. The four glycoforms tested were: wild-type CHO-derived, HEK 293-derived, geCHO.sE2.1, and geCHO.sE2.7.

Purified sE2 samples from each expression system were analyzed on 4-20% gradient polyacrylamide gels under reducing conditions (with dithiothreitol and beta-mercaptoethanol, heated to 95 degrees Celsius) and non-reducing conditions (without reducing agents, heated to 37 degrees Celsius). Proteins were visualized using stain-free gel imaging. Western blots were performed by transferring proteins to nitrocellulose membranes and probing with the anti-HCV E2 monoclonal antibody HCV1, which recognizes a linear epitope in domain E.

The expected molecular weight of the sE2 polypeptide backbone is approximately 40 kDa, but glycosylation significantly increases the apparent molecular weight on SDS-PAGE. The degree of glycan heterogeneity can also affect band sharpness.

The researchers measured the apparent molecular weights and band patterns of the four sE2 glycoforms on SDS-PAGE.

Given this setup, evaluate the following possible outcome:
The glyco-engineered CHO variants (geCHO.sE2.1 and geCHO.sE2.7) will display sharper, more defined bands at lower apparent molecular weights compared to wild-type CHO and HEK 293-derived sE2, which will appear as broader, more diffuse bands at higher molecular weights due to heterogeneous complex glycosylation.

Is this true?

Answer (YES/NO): YES